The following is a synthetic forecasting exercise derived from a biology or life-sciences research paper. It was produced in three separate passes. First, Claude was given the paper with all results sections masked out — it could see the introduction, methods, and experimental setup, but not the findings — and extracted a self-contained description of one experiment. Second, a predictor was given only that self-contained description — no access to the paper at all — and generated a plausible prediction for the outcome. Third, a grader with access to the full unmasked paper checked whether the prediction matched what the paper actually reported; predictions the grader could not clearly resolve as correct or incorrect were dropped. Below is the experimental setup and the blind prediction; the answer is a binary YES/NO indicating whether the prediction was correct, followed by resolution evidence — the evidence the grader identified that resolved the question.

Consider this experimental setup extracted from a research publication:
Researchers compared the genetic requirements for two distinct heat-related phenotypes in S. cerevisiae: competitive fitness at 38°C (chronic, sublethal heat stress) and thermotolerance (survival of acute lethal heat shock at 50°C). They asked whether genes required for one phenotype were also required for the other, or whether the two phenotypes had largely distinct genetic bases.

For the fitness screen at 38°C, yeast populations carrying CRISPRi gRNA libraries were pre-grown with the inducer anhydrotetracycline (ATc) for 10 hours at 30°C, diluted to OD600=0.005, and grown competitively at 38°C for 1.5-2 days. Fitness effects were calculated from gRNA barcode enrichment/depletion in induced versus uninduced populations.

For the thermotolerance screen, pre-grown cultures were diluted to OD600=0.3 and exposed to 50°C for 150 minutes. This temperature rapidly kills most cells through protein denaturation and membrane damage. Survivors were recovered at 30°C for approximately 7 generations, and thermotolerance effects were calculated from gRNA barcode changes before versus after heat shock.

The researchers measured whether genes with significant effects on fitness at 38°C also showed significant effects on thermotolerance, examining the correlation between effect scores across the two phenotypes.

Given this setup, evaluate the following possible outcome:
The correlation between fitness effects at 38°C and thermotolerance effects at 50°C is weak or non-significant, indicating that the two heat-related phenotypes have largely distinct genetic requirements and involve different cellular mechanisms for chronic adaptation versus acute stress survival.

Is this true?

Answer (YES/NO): YES